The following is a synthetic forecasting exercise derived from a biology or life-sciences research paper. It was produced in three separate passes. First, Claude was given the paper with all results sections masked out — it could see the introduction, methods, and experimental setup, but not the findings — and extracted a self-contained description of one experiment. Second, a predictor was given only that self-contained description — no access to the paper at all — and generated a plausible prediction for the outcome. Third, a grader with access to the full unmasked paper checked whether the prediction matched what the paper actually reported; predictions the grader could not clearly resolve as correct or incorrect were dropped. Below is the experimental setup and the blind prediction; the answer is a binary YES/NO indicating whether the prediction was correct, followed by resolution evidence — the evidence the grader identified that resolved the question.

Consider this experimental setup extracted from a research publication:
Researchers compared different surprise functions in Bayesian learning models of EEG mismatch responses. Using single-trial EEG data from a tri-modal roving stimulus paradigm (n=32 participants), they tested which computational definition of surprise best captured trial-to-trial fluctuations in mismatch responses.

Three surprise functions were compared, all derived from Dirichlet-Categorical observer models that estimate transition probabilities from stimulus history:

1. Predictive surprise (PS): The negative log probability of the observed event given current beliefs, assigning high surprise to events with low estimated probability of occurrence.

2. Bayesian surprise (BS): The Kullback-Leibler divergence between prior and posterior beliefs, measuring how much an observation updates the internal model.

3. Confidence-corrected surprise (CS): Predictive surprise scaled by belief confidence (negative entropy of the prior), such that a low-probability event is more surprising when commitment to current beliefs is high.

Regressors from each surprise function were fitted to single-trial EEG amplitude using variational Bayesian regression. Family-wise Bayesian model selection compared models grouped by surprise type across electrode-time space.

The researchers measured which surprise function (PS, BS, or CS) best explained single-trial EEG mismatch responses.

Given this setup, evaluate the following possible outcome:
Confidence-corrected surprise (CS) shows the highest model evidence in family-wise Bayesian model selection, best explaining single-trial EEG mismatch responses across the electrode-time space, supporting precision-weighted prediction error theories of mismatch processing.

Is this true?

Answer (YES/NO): NO